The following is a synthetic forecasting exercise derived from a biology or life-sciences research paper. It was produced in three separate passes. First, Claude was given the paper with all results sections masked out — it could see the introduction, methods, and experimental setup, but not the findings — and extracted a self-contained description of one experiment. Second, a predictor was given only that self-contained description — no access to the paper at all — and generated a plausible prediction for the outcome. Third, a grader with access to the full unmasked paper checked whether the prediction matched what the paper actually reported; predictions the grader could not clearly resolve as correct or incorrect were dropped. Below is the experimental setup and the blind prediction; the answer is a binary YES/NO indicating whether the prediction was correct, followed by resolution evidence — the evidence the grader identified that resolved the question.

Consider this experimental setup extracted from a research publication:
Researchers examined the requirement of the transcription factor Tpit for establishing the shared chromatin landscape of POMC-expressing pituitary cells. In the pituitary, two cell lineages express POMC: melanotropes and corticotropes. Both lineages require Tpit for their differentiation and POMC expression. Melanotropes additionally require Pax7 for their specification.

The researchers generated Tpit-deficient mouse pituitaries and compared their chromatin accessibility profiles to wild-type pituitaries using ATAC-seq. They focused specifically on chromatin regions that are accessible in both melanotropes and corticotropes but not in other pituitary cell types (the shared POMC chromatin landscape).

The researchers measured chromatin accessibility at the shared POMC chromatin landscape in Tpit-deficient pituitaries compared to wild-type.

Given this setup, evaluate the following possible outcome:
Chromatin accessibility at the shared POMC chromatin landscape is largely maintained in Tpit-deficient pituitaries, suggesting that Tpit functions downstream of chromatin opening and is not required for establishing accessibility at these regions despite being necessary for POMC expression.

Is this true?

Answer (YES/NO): NO